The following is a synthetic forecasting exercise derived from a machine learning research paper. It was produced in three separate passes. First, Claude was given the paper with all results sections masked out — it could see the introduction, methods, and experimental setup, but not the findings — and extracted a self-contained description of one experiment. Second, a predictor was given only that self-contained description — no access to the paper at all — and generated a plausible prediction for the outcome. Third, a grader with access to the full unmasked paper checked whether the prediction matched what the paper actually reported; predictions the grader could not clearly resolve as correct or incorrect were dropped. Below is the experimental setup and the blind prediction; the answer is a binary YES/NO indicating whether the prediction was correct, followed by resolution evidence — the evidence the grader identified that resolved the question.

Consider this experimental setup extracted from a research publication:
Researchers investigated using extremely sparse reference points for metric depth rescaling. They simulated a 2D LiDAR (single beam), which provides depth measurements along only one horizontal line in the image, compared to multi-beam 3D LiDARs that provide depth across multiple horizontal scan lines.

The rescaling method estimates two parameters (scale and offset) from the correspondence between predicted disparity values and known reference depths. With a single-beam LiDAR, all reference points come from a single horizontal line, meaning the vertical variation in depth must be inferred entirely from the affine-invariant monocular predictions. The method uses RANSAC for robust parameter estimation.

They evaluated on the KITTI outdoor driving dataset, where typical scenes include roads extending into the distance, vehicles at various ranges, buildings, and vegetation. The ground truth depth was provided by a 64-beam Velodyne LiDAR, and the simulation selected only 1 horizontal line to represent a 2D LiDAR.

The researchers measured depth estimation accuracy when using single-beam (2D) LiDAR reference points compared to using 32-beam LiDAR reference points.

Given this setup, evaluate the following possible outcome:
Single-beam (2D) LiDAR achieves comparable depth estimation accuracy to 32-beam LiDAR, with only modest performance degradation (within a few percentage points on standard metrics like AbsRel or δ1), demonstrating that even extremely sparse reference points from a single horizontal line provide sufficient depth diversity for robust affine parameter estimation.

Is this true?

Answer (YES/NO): NO